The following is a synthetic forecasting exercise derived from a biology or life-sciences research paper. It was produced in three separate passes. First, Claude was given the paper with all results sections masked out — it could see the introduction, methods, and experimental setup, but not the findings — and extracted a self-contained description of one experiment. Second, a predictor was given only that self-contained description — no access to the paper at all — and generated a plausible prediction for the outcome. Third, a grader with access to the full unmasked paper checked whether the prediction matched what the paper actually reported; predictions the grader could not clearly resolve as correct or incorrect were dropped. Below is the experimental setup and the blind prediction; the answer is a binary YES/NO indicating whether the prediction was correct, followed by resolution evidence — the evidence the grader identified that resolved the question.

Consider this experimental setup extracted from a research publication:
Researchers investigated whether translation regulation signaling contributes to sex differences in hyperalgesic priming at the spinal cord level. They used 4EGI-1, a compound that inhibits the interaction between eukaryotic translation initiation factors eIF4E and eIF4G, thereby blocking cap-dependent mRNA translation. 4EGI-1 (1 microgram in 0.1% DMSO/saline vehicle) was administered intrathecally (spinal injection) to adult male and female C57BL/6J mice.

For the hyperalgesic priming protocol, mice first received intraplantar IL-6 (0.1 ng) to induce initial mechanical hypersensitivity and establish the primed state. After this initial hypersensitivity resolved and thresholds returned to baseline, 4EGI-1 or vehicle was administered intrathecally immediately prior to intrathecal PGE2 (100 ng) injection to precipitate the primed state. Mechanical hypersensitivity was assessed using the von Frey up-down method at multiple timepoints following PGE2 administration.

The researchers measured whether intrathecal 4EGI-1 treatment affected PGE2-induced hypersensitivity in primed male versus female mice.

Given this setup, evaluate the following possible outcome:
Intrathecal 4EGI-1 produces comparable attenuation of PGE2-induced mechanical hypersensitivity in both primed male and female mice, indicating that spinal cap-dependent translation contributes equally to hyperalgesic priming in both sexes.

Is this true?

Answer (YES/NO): NO